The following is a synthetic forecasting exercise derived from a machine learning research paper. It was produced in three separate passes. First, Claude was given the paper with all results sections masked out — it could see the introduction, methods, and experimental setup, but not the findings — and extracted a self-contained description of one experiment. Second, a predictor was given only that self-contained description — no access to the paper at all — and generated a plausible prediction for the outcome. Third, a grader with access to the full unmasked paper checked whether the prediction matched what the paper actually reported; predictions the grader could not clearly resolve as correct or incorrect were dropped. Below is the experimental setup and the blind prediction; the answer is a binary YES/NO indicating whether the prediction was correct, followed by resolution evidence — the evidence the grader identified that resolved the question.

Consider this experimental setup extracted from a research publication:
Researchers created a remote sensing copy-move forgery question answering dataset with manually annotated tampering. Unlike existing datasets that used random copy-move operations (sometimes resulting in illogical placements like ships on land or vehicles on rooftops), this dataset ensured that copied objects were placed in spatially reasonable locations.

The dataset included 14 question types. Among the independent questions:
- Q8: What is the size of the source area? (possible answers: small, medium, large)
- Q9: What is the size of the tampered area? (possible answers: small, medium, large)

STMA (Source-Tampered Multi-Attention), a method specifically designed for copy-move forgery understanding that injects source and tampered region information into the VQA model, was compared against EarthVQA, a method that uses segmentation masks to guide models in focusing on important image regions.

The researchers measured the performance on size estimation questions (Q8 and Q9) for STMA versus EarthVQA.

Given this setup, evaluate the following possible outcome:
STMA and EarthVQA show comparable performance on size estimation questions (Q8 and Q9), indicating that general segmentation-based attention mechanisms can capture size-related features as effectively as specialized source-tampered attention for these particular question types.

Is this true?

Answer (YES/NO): NO